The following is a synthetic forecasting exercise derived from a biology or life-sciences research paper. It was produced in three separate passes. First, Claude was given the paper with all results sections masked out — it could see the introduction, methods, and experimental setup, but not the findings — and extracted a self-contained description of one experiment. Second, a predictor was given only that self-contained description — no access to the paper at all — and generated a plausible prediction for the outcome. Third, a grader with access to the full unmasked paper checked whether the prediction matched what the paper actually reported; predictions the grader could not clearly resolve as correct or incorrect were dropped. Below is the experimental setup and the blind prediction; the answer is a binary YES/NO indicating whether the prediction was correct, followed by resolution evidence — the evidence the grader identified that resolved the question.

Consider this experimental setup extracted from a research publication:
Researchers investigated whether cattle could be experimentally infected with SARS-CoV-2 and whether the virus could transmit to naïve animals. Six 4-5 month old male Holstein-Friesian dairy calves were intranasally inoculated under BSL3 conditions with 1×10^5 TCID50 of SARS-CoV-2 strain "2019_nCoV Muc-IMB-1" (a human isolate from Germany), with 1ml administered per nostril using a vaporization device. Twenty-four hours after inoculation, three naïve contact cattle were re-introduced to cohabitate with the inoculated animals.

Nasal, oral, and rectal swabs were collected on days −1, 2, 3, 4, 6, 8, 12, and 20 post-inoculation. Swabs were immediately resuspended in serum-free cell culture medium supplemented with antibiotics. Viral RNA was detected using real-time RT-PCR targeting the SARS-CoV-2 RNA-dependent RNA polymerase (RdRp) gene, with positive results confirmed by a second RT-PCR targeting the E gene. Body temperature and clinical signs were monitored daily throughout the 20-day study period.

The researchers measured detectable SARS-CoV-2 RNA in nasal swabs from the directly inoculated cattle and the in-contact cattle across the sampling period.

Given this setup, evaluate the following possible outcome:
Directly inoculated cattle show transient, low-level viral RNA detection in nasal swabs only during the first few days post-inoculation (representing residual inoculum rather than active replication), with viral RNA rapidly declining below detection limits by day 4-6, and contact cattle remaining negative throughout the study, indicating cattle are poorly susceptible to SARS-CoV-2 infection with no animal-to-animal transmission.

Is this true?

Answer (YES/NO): NO